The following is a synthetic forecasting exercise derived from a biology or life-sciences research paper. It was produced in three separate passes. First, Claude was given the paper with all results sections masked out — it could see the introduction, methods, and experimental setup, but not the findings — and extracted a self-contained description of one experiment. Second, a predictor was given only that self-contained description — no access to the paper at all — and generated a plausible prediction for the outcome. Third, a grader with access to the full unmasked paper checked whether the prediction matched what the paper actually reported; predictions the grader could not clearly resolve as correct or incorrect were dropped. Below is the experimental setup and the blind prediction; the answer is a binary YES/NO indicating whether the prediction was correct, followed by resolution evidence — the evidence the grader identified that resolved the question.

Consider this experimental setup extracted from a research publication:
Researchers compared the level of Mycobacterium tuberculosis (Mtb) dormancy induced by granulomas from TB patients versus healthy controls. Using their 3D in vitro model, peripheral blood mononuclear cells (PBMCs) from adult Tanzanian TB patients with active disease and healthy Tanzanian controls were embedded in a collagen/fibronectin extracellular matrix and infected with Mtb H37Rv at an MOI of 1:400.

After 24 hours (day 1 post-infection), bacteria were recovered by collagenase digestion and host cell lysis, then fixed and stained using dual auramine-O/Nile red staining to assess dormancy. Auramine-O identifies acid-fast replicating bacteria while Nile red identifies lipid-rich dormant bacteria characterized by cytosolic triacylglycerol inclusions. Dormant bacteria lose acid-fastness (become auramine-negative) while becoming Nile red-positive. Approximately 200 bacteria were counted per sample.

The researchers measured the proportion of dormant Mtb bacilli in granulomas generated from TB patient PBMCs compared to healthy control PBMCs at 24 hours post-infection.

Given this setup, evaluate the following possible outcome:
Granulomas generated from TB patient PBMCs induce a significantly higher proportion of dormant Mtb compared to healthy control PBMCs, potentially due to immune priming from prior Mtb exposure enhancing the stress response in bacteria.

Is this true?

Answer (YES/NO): YES